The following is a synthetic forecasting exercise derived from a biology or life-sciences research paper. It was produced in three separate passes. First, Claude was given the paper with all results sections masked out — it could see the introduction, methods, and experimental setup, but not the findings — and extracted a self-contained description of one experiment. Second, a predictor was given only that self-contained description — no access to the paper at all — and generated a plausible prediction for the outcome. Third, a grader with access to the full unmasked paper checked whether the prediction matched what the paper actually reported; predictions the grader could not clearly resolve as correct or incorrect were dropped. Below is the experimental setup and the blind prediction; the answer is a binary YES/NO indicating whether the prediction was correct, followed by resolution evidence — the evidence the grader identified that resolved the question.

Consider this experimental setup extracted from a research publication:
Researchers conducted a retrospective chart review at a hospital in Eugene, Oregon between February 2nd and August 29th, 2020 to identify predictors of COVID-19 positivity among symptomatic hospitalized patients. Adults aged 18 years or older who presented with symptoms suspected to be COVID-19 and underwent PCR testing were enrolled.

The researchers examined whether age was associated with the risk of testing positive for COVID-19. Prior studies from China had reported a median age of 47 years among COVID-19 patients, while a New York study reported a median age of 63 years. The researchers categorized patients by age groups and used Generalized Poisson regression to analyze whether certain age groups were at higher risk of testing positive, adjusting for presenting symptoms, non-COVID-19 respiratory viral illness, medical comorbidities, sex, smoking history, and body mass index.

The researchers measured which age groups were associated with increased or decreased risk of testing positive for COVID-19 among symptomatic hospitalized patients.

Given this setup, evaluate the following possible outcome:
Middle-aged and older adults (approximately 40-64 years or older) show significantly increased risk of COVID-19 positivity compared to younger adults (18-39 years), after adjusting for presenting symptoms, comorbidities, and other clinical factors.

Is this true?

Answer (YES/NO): NO